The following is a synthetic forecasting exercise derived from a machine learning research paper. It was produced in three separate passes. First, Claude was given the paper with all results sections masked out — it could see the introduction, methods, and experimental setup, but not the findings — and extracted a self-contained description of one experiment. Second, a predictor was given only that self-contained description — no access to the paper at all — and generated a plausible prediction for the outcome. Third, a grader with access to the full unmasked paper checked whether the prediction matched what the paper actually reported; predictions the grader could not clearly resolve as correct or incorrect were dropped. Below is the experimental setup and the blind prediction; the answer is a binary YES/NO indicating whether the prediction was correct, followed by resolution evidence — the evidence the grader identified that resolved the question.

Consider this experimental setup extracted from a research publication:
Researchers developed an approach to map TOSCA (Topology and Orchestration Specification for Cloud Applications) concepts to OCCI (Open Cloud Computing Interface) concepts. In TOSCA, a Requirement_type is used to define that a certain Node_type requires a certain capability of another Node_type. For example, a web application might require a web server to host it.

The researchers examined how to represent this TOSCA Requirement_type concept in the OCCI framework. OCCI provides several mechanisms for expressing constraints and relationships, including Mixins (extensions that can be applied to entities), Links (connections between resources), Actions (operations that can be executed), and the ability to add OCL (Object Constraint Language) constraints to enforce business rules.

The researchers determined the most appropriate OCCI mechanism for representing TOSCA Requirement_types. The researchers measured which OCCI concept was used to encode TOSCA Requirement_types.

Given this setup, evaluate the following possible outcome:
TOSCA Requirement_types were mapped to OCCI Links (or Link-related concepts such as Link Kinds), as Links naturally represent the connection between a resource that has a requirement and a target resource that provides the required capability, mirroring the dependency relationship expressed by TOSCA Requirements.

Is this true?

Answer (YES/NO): NO